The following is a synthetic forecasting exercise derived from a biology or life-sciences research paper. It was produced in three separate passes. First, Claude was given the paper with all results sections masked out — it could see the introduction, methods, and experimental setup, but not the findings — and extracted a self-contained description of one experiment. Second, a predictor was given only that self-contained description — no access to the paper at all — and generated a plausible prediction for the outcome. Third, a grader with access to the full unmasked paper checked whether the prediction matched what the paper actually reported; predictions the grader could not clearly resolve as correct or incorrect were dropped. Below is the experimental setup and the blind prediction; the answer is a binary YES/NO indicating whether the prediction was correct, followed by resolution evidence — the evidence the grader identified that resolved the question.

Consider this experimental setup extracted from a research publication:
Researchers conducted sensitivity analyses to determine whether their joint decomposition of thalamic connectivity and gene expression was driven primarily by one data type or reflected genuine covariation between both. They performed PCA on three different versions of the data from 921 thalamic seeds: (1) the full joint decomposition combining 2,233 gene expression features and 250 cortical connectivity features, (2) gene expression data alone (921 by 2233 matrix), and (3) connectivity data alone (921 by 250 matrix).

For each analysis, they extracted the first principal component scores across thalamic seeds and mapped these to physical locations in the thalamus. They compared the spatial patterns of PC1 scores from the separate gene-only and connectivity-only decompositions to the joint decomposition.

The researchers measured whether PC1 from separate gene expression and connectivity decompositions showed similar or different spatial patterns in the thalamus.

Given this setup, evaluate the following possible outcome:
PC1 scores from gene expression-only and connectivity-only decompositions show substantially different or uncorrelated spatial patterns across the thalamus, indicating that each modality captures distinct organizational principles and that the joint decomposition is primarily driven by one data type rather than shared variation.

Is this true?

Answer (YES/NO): NO